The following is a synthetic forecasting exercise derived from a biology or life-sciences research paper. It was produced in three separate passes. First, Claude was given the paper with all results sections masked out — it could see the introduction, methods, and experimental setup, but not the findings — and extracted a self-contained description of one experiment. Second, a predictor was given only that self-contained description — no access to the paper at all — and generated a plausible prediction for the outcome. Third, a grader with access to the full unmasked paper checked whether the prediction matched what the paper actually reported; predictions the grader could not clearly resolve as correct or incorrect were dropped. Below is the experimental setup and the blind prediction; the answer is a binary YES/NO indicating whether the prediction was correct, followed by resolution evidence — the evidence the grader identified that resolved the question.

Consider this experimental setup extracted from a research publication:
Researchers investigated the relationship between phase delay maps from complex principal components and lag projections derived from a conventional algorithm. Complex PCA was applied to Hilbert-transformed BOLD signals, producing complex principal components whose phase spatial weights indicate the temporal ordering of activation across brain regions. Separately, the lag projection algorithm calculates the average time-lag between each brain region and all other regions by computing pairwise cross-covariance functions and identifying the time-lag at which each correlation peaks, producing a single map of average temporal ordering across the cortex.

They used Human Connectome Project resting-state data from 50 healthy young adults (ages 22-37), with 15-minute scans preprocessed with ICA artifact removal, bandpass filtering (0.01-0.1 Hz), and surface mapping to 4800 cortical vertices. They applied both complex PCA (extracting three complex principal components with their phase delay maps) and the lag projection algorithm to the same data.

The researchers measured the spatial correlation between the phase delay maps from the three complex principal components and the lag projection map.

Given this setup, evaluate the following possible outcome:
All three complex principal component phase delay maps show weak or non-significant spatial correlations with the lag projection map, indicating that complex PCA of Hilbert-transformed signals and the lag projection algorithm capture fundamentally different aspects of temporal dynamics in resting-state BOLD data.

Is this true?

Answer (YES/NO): NO